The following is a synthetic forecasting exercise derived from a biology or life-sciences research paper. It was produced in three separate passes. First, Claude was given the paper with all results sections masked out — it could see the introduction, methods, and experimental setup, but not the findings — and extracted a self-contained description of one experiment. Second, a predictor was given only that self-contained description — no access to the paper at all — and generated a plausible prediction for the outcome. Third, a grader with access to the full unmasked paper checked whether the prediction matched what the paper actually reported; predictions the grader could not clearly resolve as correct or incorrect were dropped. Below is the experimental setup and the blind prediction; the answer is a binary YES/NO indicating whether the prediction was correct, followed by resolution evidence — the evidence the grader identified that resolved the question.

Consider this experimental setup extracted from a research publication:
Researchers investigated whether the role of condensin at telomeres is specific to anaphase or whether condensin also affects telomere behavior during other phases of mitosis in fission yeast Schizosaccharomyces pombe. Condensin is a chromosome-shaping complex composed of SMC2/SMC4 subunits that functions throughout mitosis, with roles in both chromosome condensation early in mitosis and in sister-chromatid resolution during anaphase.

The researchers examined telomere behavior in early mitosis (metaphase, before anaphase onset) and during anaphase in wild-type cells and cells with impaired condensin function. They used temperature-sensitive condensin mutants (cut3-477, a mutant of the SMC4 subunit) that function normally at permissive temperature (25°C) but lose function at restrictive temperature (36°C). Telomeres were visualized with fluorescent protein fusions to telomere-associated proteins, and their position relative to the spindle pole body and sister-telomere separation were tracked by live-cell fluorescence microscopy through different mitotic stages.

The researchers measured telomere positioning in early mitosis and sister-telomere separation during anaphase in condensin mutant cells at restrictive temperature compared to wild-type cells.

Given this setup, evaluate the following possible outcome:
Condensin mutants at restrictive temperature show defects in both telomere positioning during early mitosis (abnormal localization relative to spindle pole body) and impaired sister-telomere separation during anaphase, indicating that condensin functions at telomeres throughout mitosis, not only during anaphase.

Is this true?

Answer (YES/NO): NO